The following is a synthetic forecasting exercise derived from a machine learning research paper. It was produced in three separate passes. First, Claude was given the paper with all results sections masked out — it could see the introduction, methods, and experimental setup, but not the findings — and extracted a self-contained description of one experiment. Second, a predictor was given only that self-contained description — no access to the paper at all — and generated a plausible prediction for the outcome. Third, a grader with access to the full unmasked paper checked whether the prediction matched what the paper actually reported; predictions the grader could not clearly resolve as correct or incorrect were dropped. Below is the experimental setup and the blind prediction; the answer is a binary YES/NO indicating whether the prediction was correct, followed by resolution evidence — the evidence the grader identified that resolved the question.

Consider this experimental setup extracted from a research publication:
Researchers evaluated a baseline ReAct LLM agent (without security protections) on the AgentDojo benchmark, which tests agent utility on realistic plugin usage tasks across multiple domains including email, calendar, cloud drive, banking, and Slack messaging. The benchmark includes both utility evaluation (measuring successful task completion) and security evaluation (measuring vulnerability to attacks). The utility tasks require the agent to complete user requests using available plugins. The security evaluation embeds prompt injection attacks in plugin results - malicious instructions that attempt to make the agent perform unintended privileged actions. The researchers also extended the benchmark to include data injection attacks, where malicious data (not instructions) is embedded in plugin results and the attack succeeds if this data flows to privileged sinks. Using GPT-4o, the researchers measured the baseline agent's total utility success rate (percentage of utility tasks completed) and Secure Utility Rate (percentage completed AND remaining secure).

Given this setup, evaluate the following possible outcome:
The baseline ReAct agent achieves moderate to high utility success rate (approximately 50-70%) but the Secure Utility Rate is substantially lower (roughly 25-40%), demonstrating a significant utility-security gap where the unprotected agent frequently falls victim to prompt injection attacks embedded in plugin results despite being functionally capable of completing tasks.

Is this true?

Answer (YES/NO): NO